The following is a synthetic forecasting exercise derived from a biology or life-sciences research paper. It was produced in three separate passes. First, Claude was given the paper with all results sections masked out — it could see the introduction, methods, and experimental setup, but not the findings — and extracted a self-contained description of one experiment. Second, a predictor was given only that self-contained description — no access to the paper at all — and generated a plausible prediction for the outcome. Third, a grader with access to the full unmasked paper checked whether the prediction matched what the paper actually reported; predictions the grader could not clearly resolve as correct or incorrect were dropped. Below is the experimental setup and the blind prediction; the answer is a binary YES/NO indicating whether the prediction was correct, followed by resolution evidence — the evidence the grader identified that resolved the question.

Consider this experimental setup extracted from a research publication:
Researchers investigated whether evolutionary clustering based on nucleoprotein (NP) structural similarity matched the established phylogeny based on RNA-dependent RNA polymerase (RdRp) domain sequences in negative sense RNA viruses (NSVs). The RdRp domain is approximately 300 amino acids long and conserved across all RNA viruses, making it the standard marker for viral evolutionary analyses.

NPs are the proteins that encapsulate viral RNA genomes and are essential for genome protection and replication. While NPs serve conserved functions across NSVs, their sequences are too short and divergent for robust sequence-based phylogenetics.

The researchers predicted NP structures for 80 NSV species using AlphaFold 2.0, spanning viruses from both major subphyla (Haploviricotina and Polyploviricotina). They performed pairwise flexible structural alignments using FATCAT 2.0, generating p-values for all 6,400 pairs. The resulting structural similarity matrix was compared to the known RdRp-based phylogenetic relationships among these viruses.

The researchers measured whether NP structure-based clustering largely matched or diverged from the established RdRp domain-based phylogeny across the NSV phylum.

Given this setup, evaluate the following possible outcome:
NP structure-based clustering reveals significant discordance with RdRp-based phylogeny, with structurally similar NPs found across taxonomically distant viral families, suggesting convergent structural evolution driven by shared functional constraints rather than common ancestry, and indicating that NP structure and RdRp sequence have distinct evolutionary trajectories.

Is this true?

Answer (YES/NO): NO